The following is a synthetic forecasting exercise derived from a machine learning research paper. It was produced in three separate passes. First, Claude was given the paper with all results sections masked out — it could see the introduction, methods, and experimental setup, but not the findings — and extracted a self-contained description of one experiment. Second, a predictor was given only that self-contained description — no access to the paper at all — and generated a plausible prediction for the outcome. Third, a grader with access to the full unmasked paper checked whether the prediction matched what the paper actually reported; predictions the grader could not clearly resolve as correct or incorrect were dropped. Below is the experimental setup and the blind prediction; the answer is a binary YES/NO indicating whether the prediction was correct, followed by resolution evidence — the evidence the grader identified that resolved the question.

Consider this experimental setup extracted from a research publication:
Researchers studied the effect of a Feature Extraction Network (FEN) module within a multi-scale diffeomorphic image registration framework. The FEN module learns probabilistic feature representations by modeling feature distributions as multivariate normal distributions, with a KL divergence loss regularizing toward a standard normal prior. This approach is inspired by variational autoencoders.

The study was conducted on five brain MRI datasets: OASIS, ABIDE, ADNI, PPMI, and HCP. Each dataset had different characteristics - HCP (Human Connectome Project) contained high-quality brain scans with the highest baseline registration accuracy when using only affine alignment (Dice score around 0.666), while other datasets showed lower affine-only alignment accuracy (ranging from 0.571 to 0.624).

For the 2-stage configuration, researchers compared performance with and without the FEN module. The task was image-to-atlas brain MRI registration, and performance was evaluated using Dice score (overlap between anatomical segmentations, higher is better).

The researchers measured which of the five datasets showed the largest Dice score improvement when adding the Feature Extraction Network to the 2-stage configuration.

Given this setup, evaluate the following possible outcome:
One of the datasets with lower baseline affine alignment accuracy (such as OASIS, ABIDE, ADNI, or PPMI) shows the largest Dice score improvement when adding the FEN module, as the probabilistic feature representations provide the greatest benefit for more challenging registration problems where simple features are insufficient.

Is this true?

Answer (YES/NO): NO